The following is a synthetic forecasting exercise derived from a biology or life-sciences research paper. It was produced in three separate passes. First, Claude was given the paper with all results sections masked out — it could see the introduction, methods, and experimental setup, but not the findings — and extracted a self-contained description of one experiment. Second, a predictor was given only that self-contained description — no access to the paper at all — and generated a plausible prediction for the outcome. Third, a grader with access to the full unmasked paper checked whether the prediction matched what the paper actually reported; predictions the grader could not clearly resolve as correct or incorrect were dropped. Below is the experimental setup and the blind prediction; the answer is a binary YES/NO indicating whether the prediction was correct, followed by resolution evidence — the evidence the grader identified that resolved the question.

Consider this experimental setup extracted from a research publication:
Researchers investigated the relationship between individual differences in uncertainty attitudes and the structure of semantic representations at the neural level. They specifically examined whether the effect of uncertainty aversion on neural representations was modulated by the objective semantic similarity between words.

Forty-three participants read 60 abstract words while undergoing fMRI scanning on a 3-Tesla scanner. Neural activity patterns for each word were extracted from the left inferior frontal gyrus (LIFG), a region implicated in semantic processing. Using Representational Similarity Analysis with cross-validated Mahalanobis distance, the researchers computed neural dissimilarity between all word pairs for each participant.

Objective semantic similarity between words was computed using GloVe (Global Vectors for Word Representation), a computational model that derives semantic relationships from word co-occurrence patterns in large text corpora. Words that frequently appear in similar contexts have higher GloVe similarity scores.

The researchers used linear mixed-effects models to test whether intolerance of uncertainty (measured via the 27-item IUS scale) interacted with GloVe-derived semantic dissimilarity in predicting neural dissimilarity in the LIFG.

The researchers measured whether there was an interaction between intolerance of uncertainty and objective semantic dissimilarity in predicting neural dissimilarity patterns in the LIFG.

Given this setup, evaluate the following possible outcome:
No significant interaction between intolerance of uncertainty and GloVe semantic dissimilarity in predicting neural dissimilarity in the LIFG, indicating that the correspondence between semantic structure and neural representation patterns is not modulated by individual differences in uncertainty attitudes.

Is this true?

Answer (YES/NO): NO